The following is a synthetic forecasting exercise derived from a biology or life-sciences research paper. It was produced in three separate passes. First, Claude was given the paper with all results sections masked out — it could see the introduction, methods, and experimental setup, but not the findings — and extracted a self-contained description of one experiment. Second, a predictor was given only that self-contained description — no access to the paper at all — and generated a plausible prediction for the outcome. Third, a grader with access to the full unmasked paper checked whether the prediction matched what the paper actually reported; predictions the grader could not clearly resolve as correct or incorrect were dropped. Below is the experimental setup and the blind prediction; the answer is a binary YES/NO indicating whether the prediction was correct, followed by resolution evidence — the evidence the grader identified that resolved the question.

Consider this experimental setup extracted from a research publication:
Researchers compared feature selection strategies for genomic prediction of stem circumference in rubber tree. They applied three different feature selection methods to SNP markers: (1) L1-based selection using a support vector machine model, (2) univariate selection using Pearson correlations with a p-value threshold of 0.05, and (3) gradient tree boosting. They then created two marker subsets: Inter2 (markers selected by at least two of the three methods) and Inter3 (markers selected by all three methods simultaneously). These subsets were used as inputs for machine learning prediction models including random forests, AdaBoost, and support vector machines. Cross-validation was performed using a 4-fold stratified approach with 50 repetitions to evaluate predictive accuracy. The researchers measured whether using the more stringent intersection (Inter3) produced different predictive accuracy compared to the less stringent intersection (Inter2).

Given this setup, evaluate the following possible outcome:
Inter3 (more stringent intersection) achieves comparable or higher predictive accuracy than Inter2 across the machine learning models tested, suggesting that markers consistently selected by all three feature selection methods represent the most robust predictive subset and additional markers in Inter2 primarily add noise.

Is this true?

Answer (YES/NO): NO